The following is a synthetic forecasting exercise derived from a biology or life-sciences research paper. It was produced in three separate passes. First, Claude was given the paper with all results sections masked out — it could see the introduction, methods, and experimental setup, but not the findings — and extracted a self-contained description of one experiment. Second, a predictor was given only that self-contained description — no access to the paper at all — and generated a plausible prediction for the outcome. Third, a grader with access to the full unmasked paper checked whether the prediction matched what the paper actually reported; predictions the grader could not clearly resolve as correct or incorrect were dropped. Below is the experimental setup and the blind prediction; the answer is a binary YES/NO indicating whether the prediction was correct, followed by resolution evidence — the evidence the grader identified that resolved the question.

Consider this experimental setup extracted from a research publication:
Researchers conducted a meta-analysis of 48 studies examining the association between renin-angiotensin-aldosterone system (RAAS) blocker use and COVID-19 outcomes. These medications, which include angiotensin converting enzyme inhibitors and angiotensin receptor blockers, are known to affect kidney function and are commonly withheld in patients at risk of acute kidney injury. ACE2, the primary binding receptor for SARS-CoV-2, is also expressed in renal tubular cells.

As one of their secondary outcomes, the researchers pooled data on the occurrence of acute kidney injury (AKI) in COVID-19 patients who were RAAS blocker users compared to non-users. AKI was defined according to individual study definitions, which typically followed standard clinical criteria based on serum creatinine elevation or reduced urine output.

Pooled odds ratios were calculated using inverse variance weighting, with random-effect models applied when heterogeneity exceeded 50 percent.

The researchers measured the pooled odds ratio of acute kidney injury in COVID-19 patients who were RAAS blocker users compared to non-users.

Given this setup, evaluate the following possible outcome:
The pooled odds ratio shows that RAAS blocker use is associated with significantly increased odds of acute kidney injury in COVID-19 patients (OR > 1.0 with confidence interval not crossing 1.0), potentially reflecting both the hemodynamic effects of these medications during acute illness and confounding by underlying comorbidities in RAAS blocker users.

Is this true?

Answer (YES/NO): NO